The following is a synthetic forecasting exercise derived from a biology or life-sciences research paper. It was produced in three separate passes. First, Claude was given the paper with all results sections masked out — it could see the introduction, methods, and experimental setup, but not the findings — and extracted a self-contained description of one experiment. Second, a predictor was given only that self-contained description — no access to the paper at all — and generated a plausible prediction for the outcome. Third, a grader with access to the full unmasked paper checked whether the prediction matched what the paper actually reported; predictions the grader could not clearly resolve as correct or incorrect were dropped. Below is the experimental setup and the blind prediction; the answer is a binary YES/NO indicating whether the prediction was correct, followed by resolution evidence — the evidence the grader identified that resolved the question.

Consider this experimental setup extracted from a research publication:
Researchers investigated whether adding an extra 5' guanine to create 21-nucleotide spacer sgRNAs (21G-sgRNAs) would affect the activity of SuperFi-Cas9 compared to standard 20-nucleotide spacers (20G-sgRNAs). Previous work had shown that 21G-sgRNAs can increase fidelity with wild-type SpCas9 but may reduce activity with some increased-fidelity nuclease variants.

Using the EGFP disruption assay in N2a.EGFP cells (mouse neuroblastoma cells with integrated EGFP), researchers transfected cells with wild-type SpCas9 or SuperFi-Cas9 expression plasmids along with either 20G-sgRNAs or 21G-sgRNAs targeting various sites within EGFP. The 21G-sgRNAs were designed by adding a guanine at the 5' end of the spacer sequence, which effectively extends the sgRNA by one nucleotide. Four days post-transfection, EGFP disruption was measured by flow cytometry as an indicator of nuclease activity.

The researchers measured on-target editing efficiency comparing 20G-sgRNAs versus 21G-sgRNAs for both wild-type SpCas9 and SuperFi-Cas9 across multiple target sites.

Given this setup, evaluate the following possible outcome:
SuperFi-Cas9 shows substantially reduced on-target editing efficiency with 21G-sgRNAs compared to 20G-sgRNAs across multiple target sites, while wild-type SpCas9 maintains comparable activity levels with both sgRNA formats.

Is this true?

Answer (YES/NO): NO